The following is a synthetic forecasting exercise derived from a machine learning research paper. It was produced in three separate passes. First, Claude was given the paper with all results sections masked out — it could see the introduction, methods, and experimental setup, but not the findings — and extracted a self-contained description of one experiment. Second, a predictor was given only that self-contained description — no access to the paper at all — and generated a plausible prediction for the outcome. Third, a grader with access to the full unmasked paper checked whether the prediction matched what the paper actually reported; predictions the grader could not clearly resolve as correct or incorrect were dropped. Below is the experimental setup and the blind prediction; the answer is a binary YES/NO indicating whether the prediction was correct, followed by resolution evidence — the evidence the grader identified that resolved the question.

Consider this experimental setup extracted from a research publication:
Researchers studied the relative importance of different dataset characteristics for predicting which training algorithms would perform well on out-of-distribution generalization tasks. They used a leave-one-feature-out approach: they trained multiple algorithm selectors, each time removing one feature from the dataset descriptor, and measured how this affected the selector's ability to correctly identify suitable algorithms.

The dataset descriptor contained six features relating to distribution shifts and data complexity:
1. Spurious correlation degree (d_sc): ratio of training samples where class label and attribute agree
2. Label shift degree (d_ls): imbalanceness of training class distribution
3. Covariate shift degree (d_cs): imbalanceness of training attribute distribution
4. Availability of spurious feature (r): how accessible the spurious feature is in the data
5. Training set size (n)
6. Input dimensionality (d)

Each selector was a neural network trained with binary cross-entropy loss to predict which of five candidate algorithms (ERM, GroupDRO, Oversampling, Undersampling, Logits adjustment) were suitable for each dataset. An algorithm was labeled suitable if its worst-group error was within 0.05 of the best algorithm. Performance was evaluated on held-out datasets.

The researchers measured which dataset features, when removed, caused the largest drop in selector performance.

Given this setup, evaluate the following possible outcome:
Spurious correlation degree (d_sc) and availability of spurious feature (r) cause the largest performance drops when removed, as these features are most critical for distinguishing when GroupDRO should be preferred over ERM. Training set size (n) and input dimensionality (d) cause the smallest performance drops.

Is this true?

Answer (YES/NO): NO